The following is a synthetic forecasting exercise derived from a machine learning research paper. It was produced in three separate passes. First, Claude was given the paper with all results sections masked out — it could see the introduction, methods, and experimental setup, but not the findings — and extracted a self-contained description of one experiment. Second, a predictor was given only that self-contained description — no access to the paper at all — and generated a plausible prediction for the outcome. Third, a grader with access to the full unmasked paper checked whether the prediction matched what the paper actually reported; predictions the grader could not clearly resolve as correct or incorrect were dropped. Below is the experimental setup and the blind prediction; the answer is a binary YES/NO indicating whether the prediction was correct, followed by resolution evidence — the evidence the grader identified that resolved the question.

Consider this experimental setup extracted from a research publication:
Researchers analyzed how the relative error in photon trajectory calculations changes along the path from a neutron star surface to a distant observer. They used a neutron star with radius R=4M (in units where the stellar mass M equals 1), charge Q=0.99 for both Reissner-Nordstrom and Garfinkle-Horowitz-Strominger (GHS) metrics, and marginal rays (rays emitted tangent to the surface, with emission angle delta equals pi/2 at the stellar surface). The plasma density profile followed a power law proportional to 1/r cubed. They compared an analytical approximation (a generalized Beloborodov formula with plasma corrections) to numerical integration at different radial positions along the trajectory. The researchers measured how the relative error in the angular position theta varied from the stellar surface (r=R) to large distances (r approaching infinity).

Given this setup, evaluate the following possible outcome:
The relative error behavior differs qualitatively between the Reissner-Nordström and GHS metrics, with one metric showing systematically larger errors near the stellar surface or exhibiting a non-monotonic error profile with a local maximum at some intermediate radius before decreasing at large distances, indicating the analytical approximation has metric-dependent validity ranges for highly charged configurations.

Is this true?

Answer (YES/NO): NO